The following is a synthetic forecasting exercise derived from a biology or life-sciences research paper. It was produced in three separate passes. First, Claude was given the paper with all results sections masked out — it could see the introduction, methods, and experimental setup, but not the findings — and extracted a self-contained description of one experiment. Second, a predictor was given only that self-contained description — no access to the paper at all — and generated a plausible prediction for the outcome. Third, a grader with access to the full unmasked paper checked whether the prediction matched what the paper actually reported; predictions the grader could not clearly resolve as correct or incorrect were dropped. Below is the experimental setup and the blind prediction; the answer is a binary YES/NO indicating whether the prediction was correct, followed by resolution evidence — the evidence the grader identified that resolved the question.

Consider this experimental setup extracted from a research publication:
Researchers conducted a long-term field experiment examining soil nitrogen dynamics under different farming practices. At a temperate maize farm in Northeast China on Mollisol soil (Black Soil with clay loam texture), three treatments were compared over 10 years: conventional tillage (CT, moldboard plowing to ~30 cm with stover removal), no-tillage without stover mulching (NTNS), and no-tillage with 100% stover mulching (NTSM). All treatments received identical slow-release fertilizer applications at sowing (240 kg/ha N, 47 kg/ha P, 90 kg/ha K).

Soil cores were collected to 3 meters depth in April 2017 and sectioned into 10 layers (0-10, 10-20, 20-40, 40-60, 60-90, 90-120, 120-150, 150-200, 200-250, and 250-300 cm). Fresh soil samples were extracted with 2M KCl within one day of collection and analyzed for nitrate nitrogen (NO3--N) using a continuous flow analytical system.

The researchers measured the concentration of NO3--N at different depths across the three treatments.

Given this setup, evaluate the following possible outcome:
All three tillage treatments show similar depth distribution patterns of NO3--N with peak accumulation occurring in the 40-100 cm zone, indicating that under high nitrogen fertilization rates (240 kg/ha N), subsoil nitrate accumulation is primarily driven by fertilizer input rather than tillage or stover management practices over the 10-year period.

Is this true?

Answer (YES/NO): NO